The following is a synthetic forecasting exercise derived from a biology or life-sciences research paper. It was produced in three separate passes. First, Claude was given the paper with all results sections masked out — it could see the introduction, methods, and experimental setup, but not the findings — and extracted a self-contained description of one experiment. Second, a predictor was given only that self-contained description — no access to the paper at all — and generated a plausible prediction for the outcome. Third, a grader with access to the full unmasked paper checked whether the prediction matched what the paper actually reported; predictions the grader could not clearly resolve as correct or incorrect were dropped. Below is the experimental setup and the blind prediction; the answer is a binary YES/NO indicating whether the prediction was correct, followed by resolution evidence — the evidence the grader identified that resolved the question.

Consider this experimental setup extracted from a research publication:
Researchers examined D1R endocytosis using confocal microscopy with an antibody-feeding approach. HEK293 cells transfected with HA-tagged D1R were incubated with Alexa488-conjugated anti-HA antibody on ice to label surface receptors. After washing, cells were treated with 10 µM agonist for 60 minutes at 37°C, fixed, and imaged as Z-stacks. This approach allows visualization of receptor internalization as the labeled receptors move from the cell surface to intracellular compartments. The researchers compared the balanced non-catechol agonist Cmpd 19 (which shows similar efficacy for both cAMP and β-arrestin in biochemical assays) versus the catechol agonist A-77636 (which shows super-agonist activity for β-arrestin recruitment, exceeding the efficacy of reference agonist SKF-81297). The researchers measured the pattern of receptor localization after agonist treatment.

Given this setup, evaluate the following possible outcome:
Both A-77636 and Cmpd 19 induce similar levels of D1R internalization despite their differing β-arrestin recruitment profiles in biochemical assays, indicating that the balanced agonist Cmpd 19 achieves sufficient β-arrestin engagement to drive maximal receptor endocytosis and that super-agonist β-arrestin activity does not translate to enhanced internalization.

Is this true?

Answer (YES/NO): NO